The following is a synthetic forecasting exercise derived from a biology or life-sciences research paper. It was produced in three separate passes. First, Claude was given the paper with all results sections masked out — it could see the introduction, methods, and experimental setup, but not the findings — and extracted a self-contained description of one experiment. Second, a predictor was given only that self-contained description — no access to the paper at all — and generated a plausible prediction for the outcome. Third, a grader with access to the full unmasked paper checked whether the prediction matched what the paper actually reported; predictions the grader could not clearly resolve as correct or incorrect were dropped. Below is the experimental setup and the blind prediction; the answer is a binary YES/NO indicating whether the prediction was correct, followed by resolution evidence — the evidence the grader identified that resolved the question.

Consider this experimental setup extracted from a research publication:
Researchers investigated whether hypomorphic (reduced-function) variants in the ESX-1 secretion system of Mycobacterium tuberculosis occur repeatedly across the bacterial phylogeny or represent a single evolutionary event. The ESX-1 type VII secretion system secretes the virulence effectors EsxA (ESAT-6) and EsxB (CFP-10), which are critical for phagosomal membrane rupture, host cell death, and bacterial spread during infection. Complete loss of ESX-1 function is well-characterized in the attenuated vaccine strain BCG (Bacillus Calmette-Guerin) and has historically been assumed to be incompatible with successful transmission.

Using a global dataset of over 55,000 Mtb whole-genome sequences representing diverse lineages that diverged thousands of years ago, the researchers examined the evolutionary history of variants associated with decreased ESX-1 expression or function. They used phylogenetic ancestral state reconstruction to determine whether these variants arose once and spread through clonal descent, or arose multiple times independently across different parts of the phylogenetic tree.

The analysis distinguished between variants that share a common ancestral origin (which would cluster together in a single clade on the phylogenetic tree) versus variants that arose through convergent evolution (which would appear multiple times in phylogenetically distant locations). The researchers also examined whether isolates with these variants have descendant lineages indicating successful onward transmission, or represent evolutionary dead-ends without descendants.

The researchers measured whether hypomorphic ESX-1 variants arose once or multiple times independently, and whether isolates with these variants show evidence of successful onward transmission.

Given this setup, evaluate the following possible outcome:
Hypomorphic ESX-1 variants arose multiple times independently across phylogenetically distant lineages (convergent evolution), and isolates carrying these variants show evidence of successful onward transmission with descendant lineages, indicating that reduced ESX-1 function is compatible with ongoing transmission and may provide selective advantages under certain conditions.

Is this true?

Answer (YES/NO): YES